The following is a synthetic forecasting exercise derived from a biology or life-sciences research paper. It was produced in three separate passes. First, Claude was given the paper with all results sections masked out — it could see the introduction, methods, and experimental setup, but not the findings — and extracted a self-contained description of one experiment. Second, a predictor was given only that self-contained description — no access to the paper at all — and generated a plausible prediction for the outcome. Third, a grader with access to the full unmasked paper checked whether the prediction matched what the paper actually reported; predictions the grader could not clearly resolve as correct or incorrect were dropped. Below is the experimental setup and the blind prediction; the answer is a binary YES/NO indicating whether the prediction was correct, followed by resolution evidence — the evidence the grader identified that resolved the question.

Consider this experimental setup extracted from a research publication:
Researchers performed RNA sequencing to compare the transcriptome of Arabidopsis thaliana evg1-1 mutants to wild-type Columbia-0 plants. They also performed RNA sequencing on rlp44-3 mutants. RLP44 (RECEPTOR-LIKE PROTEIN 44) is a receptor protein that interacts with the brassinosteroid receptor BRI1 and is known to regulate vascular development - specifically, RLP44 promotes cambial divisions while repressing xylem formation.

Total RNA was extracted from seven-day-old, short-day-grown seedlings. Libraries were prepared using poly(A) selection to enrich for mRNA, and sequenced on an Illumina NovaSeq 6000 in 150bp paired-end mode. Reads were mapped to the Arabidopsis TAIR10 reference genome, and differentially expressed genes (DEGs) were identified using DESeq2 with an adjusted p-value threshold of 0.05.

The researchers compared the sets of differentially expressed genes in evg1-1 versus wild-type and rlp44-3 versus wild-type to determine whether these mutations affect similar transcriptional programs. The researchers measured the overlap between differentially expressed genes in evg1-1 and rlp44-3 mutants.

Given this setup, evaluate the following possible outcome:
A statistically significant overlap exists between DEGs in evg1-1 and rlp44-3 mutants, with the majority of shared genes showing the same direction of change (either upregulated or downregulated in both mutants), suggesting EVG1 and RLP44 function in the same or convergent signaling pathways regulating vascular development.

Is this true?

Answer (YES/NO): YES